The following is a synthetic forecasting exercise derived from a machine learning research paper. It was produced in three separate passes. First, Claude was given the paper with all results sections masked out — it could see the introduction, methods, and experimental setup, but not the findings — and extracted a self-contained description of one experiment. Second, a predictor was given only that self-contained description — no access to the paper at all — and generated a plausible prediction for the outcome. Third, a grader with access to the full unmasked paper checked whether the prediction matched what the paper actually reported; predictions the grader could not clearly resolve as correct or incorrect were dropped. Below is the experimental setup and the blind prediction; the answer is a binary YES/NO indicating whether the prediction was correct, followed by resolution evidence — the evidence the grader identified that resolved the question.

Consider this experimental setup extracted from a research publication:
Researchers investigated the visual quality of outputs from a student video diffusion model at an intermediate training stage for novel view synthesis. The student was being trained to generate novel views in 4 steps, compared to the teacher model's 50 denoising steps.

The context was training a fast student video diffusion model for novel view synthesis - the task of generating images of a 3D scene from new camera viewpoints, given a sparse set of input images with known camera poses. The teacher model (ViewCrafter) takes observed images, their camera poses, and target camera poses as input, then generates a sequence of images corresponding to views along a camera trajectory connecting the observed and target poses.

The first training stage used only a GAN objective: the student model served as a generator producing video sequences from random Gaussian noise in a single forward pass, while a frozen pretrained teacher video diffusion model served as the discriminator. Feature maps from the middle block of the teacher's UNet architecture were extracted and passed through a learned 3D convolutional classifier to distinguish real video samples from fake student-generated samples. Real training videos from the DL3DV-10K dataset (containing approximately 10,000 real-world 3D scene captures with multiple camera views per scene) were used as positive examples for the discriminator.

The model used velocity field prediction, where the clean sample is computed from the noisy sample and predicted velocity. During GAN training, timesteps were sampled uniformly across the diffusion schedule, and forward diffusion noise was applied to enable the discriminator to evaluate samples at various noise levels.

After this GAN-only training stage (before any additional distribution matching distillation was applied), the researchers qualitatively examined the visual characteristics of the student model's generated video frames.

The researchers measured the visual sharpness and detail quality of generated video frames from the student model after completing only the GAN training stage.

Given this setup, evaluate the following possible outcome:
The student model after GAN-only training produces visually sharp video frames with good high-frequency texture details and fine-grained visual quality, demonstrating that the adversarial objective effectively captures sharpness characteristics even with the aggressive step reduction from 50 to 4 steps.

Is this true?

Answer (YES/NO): NO